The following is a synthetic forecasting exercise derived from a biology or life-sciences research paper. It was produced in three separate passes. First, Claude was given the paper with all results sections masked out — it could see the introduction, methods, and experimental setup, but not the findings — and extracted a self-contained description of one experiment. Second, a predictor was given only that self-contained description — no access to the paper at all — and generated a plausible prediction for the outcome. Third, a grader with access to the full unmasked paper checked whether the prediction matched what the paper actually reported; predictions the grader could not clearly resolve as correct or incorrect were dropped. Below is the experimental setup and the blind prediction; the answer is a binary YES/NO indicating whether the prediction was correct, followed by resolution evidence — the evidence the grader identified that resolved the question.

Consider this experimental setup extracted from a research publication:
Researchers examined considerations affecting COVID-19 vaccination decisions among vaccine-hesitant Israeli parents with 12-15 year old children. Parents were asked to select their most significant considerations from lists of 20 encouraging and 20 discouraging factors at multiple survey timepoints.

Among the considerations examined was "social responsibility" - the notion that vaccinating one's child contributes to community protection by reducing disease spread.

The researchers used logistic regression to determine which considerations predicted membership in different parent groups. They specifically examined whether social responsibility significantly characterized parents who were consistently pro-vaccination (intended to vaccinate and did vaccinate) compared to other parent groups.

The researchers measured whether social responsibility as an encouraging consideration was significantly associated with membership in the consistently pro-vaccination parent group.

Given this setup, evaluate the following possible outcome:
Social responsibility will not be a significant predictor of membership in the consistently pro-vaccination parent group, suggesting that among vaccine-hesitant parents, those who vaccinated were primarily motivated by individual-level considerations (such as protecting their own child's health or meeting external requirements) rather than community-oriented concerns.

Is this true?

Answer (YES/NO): YES